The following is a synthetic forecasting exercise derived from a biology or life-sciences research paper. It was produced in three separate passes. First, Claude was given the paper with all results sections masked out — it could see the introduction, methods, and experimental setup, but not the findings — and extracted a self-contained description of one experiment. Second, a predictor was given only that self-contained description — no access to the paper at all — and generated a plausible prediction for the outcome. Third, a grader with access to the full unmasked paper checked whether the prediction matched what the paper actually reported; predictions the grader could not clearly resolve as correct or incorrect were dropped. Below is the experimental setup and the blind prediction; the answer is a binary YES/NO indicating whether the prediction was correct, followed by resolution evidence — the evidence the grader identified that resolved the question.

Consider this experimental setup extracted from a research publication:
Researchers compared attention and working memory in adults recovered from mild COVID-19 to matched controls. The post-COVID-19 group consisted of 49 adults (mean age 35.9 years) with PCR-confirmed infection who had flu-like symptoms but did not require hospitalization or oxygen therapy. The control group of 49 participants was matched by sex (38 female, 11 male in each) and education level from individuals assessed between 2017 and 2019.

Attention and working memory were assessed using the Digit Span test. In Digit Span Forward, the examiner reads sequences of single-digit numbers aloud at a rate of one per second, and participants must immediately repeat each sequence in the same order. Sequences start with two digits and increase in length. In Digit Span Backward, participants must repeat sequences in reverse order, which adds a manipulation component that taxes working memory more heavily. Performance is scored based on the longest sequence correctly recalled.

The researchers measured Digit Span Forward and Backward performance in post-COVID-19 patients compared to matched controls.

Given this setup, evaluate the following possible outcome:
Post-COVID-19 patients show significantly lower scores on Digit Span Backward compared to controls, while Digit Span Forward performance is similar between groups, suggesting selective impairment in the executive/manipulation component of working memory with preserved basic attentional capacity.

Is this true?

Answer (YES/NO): NO